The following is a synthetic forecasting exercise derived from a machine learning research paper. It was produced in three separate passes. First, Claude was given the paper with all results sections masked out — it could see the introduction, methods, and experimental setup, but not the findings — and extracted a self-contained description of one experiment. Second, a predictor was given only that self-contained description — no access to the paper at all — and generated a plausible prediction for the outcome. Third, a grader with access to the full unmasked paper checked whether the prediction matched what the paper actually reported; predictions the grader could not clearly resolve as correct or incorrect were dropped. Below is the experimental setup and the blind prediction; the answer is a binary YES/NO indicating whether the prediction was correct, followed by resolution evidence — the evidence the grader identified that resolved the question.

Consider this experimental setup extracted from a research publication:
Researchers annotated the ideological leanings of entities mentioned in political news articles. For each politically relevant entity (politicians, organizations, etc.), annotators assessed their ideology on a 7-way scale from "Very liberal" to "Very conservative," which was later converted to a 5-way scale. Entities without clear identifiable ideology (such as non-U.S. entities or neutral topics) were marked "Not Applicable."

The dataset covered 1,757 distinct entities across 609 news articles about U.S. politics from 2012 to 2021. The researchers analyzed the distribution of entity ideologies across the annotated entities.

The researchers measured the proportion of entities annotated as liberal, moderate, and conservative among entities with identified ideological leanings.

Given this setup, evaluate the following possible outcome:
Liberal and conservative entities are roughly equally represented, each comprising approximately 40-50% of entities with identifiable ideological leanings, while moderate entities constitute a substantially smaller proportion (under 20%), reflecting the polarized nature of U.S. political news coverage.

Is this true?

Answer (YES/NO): NO